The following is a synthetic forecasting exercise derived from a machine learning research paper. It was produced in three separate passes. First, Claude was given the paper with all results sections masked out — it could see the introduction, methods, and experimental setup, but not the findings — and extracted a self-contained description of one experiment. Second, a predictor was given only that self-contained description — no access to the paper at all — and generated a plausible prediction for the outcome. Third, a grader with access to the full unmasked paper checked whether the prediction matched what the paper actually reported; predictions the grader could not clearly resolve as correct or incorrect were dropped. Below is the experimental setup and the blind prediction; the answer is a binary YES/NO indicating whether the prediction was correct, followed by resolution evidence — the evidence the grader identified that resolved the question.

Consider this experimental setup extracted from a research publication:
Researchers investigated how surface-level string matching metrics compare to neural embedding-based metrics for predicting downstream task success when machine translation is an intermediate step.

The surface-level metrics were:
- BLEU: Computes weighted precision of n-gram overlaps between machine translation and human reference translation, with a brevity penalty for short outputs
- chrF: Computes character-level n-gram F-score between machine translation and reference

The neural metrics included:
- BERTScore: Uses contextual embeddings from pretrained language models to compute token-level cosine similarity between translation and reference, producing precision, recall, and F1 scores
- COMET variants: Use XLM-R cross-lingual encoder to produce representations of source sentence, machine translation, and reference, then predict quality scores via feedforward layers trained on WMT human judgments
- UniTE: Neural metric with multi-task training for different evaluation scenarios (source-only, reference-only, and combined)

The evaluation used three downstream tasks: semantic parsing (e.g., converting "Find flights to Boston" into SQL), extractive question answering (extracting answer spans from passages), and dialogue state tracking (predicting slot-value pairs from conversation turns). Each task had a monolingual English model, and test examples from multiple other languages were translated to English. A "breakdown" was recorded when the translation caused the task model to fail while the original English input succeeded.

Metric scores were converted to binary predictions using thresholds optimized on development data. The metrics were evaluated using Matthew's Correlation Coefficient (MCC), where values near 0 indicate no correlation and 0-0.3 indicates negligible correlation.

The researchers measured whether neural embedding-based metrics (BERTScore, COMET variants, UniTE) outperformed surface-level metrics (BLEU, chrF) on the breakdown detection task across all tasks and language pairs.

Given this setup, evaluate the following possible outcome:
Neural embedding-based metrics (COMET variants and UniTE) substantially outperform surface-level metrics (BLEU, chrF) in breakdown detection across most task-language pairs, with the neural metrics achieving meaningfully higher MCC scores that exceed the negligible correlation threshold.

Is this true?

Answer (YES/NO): NO